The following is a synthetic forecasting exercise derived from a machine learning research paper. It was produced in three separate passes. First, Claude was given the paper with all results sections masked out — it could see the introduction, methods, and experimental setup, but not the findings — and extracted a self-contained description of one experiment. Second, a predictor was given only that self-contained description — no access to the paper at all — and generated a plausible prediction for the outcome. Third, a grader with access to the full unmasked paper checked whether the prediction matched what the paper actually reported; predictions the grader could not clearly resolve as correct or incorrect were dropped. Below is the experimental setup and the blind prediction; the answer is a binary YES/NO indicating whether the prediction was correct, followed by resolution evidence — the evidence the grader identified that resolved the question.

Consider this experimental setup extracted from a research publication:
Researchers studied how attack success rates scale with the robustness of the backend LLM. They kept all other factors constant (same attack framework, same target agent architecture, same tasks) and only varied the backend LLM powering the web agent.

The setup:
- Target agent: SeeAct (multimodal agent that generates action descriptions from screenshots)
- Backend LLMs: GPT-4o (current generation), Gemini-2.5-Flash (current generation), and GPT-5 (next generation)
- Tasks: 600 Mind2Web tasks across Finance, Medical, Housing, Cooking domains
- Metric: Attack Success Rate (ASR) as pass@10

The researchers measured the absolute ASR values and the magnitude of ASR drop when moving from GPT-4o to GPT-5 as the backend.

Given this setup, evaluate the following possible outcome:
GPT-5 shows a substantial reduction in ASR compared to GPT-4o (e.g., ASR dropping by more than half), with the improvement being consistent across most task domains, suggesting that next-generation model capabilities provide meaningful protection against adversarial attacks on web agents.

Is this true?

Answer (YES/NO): YES